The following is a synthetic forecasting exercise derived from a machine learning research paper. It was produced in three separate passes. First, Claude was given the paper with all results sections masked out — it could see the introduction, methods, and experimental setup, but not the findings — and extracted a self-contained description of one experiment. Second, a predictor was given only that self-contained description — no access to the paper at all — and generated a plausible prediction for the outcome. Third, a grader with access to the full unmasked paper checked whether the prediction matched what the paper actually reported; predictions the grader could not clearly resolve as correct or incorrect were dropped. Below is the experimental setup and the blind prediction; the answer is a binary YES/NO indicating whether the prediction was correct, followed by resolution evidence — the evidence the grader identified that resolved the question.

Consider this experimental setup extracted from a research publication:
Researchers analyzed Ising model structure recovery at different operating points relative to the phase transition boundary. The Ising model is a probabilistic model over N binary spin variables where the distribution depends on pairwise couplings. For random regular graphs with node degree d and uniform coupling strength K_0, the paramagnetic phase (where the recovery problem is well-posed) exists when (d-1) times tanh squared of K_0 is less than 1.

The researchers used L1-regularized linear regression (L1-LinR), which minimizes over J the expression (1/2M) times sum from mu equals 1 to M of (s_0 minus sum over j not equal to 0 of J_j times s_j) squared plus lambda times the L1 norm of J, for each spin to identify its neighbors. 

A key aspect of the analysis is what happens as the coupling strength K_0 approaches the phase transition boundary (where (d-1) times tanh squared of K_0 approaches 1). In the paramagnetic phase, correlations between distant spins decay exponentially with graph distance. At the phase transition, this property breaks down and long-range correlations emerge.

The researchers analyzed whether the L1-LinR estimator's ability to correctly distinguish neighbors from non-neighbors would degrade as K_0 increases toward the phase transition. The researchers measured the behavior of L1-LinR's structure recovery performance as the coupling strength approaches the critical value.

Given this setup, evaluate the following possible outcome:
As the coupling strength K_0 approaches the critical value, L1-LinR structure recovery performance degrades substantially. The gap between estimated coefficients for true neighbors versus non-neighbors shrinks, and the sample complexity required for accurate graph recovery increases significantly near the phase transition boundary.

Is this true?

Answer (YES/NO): NO